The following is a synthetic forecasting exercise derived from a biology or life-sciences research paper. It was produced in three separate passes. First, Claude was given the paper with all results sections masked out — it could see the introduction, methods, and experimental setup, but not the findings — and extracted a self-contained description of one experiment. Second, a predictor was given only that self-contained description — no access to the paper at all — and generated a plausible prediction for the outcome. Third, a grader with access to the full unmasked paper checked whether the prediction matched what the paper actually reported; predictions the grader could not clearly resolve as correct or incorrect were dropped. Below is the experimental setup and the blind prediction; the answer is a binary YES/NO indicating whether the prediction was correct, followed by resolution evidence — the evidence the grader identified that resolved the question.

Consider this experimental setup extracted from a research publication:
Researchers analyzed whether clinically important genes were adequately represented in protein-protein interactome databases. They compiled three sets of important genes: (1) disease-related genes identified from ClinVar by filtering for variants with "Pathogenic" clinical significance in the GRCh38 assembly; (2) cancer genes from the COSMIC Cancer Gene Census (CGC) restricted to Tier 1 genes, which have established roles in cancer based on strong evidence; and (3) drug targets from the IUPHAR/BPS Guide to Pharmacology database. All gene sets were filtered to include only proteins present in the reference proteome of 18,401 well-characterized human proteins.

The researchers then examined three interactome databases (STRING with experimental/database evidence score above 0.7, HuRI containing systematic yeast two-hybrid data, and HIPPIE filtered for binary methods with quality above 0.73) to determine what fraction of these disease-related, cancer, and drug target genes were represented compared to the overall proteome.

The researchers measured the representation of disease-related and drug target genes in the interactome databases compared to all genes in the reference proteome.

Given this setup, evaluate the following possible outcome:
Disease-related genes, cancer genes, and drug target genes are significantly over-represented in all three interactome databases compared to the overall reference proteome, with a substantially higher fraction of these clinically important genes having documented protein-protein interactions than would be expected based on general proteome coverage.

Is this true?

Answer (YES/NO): NO